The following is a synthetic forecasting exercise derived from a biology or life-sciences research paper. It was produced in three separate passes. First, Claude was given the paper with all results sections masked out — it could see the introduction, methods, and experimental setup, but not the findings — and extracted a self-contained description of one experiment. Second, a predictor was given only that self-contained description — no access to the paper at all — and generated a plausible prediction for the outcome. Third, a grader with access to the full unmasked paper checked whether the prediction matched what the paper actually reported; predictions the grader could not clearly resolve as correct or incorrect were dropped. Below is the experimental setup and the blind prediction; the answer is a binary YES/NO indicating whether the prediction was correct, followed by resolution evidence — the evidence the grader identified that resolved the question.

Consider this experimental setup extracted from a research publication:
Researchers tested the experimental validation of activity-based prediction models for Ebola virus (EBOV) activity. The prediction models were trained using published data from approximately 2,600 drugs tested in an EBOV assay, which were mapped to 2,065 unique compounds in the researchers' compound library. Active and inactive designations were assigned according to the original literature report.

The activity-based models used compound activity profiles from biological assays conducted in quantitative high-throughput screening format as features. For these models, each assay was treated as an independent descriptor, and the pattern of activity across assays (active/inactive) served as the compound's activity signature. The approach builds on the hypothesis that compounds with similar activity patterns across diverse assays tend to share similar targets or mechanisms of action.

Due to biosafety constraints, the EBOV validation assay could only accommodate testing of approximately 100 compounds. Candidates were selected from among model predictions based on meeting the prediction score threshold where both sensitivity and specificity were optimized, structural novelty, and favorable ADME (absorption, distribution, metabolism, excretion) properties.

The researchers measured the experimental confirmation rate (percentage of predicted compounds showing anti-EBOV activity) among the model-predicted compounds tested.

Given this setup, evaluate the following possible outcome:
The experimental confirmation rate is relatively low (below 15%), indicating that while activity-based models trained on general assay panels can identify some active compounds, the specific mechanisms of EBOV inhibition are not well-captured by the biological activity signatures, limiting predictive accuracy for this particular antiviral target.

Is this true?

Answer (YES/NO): NO